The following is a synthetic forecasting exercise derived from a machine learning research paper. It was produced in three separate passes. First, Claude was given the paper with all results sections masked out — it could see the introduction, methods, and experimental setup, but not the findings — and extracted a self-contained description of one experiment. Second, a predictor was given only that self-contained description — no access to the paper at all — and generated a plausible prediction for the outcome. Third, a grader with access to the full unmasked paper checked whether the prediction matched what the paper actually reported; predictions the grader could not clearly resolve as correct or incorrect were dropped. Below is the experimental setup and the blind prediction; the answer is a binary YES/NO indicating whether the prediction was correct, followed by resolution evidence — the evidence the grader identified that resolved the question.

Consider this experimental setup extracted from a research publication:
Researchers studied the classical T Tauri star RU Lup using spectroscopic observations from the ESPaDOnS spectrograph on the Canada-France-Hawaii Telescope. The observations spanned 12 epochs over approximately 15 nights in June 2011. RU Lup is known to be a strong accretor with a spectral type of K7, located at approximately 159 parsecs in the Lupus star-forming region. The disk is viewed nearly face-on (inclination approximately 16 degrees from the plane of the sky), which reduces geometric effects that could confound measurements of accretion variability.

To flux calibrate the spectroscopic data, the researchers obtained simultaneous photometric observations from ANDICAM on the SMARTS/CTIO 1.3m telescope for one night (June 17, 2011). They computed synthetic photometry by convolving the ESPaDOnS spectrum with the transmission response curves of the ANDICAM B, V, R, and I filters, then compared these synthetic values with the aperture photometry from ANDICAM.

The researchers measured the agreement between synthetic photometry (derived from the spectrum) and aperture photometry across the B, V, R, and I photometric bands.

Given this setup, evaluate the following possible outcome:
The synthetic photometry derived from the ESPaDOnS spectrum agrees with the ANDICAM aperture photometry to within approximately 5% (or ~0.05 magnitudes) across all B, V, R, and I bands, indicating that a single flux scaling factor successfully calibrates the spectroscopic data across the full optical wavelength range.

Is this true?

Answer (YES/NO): NO